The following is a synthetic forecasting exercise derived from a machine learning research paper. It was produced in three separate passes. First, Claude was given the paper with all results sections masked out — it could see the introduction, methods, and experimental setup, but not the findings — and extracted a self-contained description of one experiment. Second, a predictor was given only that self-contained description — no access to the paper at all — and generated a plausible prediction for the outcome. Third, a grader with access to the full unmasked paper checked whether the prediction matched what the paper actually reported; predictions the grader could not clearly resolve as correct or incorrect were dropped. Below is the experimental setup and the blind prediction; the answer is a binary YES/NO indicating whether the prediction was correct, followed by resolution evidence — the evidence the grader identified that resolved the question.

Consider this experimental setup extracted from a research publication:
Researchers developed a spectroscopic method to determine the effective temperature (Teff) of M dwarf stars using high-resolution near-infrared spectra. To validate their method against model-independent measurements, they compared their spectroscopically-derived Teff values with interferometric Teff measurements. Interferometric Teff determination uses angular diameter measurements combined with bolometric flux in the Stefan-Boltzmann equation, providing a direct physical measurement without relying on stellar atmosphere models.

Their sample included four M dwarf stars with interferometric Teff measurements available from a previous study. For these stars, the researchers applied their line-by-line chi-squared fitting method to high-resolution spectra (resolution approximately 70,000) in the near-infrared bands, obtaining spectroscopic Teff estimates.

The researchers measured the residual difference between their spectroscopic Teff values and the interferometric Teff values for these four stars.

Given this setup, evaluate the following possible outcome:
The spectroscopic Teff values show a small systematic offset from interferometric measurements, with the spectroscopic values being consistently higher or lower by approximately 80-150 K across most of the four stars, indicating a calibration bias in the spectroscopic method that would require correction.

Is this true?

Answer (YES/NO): NO